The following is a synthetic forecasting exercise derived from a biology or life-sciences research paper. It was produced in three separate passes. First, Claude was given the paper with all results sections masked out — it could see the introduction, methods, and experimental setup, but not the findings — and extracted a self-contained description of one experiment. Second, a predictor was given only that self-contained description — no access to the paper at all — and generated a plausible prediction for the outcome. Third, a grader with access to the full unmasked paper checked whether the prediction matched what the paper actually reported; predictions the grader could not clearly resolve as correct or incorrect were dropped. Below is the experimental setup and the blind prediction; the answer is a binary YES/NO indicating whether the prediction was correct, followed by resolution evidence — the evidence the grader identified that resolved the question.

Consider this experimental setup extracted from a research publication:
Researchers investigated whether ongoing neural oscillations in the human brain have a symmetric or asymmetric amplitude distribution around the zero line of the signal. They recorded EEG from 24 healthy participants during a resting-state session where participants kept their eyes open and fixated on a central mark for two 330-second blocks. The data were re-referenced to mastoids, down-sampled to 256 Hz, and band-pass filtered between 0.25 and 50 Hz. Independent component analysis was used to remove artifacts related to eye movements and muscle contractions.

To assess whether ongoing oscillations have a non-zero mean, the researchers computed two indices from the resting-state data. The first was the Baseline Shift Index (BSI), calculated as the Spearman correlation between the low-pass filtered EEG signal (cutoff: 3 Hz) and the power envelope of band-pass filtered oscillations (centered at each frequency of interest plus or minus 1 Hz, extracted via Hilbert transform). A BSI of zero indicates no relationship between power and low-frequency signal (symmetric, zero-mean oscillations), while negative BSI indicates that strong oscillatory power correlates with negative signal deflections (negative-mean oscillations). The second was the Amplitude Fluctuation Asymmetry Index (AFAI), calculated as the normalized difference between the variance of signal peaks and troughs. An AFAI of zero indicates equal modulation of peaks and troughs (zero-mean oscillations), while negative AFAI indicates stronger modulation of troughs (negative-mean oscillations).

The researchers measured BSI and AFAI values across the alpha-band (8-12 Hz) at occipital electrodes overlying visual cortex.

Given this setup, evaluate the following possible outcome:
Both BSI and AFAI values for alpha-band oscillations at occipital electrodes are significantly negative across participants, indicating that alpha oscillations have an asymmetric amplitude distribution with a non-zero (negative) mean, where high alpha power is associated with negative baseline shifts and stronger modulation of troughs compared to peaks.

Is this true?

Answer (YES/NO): YES